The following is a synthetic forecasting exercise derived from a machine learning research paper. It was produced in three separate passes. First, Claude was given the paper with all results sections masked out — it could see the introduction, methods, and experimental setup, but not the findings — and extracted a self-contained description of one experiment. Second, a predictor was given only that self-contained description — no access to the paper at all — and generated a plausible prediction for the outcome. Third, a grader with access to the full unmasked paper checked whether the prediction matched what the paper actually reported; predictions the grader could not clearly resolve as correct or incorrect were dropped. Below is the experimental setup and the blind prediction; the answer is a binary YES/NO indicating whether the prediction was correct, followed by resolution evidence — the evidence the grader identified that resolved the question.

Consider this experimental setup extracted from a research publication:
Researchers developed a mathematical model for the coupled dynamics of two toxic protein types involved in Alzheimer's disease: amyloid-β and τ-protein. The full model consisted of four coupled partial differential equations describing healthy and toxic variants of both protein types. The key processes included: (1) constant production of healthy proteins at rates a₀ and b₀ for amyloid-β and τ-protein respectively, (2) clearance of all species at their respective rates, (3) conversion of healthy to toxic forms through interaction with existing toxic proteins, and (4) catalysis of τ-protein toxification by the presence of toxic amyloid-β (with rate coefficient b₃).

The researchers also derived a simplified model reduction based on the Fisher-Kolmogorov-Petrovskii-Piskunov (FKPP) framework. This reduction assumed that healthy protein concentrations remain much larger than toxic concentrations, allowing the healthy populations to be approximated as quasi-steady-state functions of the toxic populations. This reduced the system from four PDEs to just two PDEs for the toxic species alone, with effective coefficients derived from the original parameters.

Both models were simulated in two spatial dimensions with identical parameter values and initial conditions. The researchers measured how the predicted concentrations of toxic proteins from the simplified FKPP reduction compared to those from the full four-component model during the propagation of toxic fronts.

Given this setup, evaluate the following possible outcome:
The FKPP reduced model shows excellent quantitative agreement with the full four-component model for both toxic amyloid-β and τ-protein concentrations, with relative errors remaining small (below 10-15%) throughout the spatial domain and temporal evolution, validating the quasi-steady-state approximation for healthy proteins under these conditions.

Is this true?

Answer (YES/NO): NO